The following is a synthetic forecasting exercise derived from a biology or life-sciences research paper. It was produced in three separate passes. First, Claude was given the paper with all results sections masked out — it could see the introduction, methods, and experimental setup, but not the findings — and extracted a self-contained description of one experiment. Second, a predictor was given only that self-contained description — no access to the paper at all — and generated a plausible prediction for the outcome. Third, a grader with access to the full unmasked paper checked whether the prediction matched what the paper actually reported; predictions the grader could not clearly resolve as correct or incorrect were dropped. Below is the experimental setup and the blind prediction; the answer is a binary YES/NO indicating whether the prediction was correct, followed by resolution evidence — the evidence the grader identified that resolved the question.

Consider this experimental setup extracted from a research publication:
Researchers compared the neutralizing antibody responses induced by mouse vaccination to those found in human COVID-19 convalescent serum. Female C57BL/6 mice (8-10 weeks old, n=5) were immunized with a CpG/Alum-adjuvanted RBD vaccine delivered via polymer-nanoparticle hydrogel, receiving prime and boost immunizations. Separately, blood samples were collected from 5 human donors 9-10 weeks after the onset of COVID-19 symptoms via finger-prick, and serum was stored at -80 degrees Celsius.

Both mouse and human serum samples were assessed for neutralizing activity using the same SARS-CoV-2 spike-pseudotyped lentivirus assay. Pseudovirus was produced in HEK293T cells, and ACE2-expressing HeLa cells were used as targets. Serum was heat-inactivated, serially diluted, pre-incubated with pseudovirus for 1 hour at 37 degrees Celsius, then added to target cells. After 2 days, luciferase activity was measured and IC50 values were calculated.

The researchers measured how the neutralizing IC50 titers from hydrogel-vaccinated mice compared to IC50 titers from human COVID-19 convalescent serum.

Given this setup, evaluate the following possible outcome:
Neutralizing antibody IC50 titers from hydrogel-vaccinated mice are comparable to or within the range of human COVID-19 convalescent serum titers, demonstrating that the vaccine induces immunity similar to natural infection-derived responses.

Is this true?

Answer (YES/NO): NO